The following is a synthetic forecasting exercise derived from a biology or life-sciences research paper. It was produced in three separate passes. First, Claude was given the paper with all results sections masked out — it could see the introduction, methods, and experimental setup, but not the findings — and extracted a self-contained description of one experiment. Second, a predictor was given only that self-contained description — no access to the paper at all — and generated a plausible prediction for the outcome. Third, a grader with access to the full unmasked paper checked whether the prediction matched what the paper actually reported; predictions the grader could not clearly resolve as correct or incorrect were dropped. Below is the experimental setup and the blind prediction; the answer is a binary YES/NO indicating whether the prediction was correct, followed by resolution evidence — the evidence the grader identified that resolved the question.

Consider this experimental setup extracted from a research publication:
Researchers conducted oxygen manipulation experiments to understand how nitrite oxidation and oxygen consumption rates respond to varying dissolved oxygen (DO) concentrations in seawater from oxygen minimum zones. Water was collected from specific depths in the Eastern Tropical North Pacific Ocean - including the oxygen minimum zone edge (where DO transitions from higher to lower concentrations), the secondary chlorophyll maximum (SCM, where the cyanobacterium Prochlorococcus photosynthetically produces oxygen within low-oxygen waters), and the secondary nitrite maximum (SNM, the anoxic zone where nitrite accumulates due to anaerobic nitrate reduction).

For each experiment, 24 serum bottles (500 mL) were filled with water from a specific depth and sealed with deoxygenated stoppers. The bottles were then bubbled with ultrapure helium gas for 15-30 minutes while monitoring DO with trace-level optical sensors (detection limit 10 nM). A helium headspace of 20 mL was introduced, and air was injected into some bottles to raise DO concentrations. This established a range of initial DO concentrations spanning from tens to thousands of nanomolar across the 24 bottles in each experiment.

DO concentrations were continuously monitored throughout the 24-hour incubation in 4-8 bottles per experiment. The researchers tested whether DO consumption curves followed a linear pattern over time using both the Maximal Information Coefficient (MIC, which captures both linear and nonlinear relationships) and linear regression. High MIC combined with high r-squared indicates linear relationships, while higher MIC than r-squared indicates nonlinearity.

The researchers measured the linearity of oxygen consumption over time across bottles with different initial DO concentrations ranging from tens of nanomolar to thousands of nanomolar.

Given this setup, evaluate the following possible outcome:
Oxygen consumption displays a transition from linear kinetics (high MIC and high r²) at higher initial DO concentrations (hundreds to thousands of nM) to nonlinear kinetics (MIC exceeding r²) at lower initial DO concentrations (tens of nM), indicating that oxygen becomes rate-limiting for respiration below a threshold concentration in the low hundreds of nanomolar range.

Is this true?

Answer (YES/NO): NO